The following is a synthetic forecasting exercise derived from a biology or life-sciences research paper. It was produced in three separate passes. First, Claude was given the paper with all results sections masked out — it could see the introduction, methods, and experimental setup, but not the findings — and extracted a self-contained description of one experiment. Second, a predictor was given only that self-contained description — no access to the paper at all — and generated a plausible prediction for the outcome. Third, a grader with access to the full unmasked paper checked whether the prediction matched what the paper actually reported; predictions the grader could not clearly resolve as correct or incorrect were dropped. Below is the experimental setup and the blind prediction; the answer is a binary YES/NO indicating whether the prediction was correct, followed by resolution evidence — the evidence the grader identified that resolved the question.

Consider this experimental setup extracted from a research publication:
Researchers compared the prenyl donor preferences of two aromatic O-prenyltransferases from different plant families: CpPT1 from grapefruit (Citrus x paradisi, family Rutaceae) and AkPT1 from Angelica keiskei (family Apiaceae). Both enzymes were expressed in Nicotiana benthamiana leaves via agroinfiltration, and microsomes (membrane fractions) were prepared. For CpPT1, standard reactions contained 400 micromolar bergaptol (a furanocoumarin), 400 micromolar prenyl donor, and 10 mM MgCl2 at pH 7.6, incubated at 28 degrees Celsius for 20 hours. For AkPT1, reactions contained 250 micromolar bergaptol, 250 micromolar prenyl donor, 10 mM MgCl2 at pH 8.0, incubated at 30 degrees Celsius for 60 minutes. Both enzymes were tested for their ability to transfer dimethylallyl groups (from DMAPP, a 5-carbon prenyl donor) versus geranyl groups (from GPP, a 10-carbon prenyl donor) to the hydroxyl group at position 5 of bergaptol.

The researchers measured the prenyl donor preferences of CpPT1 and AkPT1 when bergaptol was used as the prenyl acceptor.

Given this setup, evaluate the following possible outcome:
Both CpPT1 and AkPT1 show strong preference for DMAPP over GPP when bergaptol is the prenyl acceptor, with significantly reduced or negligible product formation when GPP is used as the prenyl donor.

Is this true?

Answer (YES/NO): NO